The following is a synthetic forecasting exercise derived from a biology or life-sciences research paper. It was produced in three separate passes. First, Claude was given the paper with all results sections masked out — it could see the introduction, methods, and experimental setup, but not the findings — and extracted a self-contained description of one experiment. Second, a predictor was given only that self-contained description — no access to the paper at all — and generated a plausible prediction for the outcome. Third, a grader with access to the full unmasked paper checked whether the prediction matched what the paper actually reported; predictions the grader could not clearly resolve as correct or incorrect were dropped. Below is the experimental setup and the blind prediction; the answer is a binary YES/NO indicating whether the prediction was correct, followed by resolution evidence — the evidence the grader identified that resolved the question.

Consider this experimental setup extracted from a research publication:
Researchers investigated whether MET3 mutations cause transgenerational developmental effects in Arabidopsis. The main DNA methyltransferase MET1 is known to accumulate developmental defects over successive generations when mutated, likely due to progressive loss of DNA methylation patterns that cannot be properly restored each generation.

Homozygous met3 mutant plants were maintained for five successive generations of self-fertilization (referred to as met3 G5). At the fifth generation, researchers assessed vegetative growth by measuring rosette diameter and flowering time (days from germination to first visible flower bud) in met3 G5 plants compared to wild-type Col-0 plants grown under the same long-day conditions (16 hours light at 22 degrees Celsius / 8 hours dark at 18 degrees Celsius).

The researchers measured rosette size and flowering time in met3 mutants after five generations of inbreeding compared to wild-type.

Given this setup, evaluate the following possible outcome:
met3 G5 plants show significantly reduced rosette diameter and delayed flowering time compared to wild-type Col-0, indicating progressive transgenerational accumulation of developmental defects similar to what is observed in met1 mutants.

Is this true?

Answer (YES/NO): NO